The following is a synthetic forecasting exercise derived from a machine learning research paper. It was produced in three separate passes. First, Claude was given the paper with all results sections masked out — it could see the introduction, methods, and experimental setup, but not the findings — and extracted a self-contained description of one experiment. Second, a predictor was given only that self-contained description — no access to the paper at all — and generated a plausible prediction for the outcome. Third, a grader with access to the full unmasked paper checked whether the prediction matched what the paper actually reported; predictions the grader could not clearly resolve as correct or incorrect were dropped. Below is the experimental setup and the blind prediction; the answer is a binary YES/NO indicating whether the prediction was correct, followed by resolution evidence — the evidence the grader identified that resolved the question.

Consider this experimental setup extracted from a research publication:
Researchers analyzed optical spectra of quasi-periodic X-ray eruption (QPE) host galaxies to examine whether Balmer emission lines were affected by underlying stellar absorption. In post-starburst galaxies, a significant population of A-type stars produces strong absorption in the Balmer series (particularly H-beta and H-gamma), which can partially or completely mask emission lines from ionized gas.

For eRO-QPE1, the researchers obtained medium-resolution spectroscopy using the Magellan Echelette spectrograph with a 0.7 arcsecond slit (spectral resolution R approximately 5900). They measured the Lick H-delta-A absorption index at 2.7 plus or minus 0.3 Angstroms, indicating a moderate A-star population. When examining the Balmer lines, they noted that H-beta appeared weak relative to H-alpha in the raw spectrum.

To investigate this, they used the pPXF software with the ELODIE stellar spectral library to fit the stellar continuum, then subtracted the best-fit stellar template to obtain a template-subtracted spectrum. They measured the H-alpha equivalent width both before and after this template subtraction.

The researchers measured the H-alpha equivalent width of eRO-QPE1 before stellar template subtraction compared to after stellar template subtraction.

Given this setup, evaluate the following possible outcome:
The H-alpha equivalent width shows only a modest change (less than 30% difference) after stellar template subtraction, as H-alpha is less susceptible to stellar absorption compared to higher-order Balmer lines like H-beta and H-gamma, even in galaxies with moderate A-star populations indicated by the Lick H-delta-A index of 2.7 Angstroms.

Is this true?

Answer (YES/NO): YES